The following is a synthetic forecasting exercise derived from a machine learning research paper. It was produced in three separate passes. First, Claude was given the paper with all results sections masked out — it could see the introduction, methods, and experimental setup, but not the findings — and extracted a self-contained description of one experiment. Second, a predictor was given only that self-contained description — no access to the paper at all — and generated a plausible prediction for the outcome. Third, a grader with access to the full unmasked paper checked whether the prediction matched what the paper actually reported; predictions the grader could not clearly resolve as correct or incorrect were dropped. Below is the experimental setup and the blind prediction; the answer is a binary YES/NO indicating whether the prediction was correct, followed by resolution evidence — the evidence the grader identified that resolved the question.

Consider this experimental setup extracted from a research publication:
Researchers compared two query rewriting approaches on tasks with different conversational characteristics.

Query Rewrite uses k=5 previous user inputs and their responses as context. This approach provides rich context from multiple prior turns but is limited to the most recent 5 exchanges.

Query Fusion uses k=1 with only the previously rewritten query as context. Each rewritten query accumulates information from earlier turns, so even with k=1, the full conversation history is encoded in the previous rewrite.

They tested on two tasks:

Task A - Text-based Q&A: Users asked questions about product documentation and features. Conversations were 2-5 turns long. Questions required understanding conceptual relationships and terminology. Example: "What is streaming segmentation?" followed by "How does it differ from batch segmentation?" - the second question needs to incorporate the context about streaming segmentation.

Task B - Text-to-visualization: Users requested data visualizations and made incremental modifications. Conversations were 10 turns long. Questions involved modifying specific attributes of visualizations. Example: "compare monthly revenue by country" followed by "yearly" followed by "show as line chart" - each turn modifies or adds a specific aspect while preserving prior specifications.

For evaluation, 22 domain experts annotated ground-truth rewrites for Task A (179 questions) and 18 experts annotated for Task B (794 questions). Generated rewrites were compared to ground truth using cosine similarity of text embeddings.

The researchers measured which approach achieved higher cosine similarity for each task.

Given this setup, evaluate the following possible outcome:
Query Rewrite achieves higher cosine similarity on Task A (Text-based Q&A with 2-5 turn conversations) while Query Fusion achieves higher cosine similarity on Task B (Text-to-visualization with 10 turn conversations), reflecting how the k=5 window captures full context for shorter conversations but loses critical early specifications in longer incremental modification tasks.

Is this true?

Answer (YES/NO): YES